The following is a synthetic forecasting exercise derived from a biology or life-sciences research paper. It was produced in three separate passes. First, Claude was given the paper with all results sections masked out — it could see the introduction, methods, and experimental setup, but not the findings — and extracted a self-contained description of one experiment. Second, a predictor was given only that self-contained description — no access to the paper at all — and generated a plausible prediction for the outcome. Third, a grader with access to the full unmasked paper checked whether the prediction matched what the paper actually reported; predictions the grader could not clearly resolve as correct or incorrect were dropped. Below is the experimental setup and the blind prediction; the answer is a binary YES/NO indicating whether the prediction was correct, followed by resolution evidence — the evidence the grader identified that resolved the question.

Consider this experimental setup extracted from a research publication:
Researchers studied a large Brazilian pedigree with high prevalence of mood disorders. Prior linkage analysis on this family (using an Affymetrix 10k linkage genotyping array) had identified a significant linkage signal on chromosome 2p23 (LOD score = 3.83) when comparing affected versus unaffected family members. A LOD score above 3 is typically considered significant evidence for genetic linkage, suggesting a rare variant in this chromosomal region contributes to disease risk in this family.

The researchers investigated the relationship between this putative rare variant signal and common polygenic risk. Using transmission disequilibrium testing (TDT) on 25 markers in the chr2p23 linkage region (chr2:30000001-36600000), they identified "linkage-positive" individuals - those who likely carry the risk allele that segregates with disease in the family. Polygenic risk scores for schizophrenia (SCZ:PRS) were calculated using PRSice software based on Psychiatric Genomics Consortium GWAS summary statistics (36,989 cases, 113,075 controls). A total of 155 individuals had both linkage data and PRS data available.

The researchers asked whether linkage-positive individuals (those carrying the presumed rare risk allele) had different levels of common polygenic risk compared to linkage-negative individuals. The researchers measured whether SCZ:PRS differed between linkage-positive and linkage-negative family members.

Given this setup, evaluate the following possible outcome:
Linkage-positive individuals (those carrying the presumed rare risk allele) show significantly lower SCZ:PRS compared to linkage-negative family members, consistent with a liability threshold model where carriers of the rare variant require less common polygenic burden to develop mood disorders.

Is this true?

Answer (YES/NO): NO